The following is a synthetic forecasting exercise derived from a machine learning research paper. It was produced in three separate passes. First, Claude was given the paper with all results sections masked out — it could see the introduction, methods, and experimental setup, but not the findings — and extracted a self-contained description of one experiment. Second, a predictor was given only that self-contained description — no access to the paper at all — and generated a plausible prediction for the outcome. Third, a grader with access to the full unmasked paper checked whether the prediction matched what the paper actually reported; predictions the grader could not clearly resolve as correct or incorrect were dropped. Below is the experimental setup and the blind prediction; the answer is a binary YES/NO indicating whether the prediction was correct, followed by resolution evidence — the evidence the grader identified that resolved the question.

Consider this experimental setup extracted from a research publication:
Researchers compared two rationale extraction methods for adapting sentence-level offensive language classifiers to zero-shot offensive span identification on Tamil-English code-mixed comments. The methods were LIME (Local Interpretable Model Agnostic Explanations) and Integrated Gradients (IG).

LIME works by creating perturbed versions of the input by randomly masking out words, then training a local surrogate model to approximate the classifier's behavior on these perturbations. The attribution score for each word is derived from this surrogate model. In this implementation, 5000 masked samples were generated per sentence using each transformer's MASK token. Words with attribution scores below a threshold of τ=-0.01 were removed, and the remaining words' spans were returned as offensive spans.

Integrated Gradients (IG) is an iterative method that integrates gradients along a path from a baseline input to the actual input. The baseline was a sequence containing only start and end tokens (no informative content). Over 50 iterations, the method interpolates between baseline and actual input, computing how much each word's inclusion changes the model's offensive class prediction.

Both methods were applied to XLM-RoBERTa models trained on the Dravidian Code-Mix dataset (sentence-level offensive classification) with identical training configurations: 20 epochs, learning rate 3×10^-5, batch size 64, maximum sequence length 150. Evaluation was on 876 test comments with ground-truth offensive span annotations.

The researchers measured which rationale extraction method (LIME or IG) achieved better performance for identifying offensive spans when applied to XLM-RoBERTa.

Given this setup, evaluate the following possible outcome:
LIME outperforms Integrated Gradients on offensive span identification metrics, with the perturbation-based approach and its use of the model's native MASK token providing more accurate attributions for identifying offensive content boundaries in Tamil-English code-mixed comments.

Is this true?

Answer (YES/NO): NO